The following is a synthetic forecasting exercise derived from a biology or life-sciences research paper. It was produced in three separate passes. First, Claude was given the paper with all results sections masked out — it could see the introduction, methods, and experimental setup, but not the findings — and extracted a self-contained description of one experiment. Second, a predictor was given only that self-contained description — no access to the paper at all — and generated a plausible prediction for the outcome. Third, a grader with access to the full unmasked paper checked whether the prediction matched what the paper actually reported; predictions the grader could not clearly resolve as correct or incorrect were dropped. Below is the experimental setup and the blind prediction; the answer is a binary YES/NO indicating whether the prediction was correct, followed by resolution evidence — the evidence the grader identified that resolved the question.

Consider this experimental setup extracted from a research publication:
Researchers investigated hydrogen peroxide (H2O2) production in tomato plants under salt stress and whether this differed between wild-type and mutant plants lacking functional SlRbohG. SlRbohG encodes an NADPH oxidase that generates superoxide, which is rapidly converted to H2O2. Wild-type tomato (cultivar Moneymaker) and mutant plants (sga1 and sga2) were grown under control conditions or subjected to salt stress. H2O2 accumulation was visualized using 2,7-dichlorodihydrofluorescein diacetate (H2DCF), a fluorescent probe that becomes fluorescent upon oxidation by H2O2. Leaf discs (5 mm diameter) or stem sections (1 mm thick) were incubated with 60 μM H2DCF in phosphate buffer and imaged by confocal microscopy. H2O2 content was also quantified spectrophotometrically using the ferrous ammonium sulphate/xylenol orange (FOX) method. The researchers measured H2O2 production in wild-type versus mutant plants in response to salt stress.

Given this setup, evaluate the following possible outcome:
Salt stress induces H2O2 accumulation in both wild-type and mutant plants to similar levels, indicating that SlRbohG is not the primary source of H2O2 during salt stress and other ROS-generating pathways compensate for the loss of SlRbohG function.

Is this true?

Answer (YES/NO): NO